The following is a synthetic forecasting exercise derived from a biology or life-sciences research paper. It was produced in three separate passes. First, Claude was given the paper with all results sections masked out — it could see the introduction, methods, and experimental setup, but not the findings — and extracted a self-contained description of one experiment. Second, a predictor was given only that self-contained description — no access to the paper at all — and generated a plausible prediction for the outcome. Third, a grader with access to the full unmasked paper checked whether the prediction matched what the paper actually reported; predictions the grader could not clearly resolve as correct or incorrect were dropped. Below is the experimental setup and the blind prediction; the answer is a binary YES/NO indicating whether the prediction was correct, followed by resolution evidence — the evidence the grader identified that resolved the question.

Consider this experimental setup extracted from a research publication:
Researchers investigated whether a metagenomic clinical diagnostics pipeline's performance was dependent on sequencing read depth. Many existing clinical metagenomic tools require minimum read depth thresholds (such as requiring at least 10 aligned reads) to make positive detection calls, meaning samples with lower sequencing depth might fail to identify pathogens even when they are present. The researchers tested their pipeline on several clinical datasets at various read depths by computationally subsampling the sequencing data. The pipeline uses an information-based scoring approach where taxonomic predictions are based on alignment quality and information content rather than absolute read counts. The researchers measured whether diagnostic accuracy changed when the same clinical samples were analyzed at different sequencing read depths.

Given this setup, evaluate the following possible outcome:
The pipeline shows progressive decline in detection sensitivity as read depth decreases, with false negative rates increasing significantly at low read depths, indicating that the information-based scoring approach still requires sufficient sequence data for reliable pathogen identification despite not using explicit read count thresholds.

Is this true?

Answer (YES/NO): NO